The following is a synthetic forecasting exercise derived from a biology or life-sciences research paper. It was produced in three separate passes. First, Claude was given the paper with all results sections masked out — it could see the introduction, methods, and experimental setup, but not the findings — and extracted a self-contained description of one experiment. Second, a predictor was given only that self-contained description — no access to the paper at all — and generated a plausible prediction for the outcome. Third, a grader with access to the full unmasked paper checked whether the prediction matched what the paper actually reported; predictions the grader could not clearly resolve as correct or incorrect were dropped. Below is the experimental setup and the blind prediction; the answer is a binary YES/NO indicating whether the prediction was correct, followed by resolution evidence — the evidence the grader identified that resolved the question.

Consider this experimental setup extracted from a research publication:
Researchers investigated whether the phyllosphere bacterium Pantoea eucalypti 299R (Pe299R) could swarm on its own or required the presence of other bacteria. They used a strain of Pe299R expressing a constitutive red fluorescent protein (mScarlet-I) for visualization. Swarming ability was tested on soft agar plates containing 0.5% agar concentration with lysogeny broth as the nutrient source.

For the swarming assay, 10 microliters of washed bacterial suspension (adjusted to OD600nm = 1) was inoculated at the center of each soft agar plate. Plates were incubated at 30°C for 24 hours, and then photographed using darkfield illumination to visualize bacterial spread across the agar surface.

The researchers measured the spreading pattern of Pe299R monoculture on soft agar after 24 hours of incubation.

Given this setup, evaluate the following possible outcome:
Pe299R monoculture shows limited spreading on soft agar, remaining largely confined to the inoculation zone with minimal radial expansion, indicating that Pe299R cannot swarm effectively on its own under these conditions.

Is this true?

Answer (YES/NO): YES